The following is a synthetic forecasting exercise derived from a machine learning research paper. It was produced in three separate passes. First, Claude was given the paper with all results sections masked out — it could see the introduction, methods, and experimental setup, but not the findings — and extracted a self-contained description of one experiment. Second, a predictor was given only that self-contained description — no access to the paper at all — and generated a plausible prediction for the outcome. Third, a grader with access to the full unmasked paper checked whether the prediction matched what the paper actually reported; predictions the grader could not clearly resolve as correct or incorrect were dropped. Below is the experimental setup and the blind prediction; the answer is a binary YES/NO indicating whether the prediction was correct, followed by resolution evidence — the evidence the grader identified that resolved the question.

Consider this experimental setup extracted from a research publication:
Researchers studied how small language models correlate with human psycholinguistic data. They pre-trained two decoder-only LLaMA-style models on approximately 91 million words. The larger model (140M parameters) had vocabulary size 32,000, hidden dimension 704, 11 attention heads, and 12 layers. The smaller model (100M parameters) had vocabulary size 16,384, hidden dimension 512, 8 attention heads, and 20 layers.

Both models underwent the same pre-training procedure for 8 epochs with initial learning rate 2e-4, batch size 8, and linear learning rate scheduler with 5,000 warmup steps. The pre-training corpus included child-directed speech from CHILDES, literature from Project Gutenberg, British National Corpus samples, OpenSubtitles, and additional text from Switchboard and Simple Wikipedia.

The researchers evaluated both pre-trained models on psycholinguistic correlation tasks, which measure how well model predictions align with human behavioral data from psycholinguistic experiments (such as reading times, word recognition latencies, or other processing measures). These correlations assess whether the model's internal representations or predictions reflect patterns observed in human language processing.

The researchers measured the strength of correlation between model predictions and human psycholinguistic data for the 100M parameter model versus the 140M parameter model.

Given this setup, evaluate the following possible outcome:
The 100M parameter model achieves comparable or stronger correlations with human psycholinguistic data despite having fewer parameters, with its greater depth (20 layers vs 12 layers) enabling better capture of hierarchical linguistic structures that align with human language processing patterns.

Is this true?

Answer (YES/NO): NO